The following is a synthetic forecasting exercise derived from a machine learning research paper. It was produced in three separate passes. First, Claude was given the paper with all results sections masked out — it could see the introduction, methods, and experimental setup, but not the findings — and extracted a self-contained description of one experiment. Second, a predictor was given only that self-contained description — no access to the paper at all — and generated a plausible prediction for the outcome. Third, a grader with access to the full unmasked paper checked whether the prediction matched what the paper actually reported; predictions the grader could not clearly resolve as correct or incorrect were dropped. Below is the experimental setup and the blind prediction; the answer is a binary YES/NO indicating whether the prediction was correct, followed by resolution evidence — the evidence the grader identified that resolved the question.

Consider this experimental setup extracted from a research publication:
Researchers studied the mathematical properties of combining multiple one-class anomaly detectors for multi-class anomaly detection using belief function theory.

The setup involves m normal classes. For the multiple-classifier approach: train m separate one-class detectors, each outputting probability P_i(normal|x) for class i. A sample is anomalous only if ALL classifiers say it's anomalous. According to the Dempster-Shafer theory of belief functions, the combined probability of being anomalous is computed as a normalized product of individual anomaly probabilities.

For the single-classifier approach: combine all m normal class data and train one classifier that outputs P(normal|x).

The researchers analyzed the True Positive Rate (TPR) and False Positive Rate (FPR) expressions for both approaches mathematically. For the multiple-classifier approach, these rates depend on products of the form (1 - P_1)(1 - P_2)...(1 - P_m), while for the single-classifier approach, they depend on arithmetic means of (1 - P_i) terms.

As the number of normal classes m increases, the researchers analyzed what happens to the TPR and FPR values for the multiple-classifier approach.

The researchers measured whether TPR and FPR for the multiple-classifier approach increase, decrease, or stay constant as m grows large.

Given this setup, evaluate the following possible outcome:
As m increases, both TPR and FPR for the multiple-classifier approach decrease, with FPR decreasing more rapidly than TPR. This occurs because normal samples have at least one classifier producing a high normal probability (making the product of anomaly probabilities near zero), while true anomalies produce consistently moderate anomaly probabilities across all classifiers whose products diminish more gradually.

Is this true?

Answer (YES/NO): NO